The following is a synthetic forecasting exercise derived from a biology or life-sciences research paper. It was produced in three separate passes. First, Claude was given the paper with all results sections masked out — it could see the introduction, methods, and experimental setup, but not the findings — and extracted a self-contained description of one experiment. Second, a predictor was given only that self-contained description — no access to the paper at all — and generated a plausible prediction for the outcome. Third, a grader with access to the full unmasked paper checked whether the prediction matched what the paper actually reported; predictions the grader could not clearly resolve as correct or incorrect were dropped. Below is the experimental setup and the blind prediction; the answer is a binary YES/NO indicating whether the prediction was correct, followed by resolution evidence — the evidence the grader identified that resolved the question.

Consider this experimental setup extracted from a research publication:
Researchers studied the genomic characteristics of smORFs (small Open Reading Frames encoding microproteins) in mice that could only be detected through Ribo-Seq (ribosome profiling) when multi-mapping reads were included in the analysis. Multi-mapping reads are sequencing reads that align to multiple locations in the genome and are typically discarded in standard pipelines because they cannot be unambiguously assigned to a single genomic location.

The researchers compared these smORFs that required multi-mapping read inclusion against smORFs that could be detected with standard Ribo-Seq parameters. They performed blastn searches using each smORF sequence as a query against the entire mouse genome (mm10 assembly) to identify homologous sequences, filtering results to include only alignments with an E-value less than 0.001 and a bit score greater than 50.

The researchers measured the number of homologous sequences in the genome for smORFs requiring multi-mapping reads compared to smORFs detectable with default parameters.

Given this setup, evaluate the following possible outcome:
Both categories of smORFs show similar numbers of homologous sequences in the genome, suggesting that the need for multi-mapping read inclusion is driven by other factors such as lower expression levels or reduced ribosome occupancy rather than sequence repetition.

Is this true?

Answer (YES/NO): NO